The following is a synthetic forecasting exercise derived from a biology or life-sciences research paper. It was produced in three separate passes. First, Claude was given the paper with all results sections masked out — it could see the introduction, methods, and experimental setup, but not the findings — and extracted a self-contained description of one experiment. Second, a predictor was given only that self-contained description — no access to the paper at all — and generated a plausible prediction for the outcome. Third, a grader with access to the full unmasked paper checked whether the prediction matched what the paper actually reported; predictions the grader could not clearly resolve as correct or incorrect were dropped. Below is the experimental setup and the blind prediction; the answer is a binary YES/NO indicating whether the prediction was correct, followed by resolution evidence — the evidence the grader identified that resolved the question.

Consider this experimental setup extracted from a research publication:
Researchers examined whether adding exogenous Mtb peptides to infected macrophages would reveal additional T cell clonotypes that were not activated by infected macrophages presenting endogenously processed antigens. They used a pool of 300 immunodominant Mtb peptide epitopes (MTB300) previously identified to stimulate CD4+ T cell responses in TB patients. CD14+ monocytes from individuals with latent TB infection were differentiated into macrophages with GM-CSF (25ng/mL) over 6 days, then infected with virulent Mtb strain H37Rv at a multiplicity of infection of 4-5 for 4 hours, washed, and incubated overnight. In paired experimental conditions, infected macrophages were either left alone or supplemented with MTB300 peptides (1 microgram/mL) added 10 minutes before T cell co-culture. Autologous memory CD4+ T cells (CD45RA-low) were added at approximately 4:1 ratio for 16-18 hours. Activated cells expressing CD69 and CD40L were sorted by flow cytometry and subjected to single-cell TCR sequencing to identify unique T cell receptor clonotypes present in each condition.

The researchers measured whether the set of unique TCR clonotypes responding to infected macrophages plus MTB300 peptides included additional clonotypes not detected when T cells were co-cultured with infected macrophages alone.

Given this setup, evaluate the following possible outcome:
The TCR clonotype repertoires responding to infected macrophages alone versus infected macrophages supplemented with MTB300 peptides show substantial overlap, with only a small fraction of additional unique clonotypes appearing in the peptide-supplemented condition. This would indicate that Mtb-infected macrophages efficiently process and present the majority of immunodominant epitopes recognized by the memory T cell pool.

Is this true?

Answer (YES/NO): YES